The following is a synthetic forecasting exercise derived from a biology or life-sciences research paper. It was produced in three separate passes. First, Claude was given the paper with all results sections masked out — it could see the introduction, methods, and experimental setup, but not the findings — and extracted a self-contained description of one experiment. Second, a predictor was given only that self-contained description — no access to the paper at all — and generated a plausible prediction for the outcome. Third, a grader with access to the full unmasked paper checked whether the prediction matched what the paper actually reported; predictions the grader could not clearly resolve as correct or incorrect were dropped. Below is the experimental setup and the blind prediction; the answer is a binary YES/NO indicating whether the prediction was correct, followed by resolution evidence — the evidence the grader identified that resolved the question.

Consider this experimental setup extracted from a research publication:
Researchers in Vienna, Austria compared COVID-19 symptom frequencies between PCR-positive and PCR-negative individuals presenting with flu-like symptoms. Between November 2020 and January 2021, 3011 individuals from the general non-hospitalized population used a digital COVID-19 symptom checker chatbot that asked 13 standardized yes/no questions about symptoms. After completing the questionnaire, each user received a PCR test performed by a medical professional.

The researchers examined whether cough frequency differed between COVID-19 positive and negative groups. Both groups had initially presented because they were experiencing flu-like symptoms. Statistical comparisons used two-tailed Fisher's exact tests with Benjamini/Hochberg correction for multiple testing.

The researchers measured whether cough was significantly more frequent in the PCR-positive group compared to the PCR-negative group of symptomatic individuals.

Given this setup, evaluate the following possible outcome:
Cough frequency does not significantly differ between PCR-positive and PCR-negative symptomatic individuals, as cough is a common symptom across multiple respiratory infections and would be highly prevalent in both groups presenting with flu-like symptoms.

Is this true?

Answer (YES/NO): NO